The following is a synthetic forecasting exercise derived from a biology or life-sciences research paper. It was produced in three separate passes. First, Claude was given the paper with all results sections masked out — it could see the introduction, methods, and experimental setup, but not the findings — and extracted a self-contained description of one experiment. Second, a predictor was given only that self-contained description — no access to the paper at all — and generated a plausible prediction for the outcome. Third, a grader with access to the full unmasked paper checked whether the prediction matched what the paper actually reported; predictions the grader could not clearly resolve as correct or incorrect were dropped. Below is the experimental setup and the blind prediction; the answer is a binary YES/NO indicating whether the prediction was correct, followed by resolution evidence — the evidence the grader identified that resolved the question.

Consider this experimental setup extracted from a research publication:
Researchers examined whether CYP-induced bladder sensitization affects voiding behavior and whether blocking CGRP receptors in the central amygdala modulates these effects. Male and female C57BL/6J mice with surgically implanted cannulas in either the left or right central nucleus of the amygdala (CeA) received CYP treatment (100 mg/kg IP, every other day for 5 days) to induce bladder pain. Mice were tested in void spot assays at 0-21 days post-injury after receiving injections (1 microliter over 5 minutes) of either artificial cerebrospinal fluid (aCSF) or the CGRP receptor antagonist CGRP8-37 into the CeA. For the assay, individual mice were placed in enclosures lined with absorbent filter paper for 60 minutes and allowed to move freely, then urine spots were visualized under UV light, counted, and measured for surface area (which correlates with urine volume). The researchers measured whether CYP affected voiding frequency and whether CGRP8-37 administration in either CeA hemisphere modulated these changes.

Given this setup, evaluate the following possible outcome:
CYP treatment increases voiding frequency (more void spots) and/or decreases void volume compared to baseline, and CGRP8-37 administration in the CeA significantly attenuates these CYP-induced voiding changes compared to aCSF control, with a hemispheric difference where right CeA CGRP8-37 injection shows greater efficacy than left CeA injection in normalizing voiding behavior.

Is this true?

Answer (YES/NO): NO